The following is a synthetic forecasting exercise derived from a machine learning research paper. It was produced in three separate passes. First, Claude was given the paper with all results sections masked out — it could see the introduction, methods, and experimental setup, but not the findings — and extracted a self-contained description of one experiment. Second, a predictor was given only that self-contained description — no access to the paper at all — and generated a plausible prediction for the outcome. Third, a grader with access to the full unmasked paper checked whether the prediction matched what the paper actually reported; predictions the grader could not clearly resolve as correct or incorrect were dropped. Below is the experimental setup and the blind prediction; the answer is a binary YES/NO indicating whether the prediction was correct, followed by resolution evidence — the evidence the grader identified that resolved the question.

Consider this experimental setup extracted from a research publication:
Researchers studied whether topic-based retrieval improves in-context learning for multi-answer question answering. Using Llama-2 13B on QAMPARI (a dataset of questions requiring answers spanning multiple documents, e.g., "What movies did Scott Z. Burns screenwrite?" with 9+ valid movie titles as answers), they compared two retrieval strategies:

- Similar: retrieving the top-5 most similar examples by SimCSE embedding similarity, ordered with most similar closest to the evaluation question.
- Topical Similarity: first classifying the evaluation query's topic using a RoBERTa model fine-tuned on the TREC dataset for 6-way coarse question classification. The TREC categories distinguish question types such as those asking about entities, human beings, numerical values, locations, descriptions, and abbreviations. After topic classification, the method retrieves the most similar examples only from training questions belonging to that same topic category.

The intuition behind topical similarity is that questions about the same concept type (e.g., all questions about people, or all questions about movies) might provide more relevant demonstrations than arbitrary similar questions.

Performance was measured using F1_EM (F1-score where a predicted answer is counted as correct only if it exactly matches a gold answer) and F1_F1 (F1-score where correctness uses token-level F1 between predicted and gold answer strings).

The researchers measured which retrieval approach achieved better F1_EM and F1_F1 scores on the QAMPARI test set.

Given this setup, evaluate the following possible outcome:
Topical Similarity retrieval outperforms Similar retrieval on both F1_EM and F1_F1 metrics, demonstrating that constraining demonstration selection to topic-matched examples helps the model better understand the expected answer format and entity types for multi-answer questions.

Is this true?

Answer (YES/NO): YES